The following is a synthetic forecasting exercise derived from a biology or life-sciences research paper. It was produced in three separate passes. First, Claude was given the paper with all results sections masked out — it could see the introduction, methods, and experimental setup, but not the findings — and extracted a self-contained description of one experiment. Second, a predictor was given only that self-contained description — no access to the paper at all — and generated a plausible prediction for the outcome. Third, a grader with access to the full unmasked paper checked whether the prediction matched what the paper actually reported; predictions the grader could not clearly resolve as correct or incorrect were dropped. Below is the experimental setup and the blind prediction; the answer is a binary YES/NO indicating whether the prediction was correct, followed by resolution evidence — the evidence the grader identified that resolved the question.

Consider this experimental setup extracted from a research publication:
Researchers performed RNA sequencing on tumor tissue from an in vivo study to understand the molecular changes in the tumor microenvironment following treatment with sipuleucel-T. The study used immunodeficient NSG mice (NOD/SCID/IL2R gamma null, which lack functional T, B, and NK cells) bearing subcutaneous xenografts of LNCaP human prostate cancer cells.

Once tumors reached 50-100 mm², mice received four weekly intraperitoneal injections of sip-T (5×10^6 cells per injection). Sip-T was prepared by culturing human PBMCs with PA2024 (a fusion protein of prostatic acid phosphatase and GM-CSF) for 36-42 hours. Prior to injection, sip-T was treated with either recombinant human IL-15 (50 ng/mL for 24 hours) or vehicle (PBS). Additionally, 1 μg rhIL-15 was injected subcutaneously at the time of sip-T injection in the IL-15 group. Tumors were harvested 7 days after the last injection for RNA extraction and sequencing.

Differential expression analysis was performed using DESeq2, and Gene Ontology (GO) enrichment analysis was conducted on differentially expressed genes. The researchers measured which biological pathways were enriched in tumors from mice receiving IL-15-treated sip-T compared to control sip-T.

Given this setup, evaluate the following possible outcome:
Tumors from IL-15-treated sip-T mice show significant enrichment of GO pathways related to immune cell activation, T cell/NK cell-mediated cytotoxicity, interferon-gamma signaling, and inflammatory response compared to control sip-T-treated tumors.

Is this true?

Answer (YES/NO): NO